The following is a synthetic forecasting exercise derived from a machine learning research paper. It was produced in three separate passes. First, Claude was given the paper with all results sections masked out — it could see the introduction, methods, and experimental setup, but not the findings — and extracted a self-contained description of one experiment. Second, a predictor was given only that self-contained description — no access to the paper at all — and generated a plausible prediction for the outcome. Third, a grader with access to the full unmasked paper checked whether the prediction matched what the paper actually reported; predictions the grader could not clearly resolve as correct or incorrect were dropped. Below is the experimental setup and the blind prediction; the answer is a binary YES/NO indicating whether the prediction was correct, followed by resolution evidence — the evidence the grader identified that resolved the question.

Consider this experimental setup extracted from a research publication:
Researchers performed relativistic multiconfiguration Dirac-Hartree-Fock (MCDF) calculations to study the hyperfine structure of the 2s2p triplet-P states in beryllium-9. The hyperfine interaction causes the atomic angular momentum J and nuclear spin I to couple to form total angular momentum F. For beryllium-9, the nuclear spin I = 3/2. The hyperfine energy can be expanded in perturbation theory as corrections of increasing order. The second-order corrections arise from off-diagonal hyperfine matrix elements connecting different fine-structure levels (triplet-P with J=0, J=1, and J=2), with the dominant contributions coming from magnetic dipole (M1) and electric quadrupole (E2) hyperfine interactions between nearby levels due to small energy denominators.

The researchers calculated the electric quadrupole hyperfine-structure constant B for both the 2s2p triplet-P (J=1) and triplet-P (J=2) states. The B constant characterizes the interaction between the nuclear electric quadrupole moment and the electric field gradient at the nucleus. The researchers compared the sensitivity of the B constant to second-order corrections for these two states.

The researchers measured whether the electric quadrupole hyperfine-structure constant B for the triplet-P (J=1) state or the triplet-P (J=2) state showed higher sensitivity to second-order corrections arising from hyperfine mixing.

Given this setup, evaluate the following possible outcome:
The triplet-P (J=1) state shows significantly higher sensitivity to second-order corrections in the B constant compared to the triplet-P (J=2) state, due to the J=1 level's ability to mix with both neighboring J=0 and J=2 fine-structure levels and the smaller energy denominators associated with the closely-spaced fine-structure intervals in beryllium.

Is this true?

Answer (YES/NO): YES